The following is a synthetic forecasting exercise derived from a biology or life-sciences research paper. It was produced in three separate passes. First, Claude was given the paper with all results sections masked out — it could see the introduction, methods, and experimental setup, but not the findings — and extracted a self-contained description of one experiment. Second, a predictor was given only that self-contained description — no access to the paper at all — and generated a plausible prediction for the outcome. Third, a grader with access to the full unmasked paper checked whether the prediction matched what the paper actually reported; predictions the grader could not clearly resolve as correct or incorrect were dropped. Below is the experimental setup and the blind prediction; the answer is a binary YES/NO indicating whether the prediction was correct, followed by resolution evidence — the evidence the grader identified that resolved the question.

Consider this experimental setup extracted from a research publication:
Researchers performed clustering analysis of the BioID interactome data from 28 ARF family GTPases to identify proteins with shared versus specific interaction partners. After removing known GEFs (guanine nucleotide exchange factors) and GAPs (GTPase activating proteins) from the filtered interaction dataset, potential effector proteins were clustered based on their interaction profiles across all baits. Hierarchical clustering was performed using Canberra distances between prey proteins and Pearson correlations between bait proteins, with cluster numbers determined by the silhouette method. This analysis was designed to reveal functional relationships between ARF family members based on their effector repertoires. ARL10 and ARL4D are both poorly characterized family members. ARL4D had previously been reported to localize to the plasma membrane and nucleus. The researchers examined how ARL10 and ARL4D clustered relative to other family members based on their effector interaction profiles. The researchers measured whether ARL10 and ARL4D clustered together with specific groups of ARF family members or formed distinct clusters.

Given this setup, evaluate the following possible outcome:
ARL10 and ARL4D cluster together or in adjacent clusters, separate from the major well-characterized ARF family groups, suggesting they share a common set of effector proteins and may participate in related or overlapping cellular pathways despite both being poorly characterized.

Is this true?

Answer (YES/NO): NO